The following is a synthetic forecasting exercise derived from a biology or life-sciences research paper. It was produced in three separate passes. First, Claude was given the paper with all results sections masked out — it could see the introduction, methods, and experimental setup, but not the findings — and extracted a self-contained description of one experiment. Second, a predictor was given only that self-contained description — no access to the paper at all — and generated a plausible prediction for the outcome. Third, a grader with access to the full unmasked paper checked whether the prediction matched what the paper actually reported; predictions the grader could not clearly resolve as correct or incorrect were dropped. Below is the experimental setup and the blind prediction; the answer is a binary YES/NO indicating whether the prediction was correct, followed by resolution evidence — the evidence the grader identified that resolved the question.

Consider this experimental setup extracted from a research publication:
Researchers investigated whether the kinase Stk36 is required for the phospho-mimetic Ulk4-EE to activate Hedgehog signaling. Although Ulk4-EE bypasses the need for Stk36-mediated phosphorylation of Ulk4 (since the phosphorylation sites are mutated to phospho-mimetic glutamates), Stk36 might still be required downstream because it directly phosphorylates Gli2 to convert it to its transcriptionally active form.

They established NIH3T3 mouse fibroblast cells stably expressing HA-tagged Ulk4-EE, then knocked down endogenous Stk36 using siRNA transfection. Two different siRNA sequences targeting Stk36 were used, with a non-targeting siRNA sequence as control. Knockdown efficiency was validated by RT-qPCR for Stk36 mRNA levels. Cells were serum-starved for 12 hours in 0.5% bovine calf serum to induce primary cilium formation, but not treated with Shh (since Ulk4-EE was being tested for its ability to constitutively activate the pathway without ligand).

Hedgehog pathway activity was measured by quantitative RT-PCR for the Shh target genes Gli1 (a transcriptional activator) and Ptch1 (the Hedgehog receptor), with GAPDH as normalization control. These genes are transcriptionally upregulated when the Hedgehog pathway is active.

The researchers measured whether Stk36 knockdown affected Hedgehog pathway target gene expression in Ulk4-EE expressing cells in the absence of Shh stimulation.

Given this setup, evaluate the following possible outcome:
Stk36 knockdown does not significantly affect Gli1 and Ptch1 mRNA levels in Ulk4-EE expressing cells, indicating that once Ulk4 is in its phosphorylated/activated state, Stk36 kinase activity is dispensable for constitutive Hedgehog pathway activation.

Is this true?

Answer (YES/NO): NO